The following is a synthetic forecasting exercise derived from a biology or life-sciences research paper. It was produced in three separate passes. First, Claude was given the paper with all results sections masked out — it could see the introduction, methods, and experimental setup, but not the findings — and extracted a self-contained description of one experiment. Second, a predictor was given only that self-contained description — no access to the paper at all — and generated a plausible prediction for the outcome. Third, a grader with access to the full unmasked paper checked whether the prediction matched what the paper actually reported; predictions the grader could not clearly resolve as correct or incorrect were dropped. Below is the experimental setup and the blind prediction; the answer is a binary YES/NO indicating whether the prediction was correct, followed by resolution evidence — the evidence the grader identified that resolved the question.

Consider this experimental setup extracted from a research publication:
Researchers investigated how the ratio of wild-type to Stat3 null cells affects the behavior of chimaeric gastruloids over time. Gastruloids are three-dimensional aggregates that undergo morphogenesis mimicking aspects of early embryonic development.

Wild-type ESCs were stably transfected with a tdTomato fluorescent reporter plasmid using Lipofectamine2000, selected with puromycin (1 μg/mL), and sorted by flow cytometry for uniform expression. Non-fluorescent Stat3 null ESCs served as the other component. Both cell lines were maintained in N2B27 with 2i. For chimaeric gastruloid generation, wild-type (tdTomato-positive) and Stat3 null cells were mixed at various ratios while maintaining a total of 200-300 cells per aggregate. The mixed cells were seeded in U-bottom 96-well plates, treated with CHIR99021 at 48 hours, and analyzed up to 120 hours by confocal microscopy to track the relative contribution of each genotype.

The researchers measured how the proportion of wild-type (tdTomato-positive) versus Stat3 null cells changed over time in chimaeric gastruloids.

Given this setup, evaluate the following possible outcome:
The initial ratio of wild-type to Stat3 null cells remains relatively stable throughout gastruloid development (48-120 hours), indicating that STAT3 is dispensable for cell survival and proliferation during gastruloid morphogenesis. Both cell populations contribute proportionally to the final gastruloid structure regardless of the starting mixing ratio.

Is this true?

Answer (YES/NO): NO